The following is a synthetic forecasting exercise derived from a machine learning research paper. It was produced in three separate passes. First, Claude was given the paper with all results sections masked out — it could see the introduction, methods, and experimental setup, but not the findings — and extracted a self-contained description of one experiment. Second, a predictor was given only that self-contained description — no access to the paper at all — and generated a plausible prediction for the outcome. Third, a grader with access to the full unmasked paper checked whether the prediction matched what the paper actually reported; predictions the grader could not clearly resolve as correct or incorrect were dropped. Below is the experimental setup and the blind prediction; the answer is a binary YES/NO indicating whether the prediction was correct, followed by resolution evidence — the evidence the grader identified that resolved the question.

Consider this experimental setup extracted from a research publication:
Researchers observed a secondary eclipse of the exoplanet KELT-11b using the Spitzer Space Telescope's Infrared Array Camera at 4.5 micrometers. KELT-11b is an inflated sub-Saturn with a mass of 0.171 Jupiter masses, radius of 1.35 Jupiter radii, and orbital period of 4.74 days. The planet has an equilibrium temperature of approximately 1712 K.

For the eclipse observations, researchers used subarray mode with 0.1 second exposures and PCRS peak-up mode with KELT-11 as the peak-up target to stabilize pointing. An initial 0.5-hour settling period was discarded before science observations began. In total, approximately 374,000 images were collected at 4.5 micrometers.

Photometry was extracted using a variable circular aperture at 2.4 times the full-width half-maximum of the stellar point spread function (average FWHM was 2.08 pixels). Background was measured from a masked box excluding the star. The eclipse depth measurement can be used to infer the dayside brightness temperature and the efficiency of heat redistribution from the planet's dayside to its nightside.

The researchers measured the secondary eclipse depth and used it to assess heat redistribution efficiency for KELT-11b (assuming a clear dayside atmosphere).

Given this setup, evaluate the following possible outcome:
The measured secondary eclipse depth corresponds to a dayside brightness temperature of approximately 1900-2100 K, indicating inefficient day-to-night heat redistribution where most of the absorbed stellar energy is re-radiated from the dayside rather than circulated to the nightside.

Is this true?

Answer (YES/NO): NO